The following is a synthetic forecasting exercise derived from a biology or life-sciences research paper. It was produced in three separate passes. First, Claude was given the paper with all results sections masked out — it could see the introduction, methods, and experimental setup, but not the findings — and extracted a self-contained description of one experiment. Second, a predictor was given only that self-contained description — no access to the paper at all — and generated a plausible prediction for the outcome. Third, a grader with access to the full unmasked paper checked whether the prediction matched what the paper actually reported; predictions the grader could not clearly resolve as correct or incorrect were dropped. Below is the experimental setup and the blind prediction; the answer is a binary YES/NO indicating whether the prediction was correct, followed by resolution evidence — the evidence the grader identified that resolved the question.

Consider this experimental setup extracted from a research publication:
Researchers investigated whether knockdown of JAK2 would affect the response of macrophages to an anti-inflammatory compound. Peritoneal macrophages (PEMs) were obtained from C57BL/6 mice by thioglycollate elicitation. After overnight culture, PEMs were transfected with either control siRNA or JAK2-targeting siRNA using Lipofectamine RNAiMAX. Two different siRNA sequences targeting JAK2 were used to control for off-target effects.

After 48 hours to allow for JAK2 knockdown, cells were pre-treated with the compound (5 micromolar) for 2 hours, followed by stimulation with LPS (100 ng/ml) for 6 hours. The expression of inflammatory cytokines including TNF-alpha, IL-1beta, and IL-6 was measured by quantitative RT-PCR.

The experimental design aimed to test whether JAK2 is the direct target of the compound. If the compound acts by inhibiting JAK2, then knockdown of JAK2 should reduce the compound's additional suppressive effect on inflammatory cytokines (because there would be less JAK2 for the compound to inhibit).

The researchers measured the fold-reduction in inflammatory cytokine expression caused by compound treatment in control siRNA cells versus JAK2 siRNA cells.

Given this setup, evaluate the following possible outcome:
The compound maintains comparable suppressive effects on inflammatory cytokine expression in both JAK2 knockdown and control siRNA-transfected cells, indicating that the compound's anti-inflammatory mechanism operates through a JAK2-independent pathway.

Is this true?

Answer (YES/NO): NO